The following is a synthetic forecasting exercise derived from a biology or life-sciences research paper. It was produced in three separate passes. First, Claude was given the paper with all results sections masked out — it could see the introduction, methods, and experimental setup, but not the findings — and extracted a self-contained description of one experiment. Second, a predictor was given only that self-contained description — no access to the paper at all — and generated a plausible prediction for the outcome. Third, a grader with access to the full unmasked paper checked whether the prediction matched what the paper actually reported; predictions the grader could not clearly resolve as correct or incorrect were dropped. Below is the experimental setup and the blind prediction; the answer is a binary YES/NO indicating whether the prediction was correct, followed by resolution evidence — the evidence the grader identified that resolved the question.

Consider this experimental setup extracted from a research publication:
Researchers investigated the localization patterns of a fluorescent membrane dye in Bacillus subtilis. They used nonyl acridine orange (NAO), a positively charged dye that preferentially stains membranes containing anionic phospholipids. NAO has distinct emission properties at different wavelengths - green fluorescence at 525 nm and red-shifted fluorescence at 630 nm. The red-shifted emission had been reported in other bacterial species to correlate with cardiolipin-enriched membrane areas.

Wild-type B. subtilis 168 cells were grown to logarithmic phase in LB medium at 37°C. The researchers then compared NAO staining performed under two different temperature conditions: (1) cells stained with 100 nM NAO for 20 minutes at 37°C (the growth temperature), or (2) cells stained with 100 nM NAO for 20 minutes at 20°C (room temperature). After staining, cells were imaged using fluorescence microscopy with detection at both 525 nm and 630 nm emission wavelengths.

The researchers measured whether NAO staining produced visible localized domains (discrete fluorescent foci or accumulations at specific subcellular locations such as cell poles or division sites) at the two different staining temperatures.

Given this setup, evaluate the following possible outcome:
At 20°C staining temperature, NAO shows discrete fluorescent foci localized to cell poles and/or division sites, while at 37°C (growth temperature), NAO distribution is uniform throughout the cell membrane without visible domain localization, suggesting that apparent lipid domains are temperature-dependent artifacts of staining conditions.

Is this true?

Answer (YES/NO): NO